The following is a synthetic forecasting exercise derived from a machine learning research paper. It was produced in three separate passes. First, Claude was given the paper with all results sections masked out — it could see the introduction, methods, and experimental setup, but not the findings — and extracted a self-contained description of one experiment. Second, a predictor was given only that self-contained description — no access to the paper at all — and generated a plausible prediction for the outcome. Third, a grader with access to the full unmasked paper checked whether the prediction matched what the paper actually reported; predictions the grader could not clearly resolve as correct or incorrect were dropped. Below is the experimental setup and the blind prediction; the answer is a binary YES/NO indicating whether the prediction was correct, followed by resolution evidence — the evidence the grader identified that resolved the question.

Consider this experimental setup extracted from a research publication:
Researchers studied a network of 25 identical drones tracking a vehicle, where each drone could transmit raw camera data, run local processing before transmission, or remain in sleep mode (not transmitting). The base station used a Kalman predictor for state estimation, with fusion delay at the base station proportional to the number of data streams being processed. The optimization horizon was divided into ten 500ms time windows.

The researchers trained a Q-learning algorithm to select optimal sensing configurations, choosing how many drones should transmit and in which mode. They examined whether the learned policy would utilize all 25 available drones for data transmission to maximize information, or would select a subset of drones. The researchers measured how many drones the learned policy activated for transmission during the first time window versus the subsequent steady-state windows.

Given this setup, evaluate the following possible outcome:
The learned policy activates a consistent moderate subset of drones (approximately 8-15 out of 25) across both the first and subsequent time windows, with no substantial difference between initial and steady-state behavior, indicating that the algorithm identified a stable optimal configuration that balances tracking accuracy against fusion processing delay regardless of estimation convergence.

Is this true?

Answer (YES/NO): NO